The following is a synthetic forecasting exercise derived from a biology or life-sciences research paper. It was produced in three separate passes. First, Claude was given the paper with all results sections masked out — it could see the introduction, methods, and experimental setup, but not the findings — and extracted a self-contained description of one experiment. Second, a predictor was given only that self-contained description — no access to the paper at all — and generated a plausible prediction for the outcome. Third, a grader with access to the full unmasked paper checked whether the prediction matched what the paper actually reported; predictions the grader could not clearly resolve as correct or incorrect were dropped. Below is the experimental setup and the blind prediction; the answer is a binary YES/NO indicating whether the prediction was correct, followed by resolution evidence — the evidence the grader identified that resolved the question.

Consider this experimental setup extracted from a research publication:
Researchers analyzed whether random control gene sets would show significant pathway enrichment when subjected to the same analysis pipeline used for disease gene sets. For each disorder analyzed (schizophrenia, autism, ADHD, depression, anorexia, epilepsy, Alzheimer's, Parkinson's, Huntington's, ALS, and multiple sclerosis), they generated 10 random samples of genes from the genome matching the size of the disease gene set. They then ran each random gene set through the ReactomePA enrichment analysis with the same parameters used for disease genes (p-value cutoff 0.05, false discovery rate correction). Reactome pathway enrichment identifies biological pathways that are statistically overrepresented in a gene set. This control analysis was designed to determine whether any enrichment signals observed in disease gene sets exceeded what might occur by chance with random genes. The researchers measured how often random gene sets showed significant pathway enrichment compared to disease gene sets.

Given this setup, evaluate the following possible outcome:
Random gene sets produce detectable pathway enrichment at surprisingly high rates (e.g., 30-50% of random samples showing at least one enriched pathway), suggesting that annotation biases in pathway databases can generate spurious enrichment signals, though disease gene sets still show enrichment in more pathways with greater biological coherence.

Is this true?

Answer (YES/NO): NO